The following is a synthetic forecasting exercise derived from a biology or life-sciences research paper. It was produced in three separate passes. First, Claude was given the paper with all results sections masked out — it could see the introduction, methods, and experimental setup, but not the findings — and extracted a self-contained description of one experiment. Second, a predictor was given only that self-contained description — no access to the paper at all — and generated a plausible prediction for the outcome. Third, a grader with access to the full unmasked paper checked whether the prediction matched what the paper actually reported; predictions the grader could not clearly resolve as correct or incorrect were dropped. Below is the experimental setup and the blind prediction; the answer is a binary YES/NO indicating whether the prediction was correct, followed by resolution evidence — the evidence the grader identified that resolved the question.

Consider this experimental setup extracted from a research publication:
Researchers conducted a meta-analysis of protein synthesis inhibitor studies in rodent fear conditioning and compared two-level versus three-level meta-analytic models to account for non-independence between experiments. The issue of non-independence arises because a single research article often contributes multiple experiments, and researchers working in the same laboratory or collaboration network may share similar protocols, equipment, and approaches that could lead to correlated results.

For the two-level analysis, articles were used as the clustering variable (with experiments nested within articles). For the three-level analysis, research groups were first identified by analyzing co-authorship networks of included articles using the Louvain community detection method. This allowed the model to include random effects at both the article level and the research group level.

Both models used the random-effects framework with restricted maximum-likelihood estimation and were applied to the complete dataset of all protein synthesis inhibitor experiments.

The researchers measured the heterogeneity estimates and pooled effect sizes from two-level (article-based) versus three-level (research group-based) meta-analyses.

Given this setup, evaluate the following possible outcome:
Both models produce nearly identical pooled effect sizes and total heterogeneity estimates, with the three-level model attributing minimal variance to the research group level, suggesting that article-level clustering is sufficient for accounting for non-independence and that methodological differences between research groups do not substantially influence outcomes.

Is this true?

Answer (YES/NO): NO